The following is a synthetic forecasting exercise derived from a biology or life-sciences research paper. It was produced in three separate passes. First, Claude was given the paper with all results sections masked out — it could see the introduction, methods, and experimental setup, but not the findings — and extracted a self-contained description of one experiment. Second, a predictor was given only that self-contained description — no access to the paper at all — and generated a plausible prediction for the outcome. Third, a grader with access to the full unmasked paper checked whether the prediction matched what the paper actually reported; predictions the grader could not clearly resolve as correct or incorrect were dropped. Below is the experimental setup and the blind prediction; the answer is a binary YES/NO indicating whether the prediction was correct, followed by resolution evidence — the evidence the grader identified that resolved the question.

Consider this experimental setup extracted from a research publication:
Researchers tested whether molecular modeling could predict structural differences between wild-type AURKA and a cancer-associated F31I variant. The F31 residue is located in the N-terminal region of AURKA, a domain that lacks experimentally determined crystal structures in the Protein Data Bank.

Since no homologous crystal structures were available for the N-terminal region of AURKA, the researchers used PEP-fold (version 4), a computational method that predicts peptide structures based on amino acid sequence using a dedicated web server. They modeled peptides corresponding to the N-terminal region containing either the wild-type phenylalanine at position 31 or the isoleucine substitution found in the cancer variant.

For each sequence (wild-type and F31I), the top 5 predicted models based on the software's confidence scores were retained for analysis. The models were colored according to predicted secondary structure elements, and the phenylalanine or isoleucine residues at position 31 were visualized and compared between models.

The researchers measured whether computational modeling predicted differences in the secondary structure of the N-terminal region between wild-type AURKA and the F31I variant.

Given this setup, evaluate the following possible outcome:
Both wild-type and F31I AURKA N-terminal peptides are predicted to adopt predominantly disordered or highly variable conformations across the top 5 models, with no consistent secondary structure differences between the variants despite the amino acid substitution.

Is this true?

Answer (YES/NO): NO